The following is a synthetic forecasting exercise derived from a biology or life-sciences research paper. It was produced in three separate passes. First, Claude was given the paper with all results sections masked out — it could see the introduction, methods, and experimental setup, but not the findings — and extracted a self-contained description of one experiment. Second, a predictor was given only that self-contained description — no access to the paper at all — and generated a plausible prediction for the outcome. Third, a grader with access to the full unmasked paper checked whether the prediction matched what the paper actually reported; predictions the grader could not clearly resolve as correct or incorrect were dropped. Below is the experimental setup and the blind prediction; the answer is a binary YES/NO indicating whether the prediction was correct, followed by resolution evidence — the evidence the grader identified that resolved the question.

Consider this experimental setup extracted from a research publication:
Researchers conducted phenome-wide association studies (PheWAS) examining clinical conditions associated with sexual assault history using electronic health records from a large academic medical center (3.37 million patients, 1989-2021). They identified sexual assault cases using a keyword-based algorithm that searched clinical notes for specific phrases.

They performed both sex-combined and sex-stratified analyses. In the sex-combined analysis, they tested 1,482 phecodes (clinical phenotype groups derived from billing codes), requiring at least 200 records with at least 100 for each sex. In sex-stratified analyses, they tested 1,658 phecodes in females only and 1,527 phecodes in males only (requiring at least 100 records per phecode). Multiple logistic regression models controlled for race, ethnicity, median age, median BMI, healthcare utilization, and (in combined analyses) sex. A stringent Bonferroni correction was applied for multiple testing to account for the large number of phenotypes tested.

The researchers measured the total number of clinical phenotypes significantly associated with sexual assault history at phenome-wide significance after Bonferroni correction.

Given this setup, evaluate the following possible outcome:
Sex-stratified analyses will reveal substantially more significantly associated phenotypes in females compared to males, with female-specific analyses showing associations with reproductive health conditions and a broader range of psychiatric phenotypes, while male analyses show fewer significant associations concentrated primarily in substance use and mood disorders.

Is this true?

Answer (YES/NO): NO